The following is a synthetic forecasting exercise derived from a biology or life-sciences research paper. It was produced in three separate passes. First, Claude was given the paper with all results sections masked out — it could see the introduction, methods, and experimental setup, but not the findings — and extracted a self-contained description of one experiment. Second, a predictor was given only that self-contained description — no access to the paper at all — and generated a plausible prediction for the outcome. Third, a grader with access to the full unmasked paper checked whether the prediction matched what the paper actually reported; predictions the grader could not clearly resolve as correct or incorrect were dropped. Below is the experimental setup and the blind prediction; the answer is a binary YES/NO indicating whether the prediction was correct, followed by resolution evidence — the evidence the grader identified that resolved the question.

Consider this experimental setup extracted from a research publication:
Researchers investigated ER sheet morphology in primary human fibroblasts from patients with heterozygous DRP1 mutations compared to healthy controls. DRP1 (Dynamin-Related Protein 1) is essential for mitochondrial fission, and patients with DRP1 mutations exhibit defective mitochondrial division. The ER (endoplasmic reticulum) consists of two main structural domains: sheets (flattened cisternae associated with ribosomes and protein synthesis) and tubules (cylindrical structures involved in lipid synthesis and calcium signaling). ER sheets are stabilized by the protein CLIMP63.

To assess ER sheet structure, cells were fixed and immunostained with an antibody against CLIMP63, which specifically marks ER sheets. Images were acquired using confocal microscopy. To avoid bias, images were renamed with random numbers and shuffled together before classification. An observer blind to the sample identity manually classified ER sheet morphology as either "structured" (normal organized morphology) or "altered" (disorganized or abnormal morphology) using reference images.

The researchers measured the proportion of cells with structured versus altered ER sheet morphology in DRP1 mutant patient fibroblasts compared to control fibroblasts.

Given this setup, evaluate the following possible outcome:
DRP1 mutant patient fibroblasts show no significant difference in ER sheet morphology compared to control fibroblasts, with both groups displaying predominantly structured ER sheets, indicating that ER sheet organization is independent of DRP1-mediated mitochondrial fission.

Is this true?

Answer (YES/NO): NO